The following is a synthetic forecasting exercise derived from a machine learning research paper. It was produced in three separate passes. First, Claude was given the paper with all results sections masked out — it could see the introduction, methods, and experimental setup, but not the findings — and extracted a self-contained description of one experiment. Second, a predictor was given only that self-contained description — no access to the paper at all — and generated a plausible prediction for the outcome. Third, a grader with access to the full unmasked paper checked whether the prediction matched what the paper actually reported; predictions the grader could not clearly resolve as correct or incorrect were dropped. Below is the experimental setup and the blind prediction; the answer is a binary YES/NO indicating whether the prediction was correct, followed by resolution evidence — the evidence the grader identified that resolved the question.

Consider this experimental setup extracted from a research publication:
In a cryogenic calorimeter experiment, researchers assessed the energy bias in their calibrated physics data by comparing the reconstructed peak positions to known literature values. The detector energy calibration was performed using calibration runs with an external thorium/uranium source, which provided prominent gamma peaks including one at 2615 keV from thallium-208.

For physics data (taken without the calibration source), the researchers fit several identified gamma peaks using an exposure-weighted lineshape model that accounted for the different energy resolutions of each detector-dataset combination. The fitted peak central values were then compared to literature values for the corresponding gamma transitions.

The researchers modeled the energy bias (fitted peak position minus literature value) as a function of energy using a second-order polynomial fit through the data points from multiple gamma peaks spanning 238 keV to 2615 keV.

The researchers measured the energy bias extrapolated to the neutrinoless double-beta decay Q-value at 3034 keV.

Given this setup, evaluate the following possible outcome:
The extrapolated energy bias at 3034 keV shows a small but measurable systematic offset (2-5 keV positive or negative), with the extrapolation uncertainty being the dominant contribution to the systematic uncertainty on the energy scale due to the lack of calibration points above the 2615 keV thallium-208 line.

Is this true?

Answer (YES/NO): NO